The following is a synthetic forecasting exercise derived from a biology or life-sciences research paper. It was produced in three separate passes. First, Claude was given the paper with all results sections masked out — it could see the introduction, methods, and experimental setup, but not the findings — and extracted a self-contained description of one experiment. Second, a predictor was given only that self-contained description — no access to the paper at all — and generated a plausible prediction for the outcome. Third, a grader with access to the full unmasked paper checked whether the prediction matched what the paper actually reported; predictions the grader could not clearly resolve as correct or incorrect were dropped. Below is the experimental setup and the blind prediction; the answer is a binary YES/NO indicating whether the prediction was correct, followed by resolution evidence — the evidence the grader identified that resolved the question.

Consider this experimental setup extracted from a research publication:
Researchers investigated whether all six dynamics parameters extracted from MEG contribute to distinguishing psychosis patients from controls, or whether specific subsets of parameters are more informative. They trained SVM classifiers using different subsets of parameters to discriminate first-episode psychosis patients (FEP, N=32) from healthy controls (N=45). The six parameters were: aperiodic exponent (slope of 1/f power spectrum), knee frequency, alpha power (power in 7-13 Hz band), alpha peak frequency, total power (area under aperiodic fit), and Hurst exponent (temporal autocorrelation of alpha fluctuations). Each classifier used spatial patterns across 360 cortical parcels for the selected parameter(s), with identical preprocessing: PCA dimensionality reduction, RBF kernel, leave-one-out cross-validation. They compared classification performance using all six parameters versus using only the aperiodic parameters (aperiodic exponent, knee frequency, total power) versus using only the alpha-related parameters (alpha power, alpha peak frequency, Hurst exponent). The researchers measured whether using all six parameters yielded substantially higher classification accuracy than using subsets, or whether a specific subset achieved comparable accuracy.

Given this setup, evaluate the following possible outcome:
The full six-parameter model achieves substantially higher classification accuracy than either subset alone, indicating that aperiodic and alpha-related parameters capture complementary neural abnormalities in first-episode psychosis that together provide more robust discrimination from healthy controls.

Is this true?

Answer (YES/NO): NO